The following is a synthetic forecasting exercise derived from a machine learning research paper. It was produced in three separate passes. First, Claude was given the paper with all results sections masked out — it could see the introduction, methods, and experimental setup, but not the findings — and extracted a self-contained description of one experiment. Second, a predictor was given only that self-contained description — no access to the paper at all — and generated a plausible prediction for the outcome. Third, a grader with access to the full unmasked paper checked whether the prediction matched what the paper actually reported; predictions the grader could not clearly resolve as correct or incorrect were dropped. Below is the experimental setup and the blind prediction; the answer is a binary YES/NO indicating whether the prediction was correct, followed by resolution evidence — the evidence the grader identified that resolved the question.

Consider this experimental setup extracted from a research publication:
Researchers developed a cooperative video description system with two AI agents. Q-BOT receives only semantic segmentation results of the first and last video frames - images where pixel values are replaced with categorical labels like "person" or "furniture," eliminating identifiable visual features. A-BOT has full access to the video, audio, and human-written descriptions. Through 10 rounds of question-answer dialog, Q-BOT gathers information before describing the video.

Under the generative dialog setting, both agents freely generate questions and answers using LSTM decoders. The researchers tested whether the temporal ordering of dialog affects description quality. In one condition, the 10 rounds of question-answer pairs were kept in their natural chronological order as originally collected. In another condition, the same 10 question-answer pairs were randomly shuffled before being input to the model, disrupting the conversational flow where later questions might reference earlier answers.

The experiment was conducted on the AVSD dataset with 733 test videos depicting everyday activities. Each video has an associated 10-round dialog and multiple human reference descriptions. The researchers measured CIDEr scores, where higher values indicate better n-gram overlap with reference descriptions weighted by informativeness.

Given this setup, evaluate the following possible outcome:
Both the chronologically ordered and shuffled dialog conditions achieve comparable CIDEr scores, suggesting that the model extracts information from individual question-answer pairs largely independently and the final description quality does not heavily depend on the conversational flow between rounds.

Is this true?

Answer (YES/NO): NO